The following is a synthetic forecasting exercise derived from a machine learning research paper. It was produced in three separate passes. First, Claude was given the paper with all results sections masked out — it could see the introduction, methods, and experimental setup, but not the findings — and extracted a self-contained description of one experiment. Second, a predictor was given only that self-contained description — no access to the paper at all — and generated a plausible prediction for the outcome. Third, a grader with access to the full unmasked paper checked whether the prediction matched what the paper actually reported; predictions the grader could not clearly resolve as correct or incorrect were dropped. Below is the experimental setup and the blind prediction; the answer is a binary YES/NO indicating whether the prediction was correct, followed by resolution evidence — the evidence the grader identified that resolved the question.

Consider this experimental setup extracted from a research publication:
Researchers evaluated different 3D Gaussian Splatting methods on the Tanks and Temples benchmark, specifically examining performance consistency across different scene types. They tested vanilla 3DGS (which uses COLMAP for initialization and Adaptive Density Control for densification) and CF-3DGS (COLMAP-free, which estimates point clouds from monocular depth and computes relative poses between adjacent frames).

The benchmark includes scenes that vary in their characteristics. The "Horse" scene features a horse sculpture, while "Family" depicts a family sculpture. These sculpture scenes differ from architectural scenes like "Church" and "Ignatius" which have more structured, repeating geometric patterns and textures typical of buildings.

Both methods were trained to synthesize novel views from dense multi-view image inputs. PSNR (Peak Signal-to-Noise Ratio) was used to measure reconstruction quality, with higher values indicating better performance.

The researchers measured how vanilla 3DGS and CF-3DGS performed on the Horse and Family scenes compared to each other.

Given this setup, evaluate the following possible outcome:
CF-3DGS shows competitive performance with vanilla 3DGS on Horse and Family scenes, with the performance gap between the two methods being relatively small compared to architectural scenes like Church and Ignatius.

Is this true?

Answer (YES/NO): NO